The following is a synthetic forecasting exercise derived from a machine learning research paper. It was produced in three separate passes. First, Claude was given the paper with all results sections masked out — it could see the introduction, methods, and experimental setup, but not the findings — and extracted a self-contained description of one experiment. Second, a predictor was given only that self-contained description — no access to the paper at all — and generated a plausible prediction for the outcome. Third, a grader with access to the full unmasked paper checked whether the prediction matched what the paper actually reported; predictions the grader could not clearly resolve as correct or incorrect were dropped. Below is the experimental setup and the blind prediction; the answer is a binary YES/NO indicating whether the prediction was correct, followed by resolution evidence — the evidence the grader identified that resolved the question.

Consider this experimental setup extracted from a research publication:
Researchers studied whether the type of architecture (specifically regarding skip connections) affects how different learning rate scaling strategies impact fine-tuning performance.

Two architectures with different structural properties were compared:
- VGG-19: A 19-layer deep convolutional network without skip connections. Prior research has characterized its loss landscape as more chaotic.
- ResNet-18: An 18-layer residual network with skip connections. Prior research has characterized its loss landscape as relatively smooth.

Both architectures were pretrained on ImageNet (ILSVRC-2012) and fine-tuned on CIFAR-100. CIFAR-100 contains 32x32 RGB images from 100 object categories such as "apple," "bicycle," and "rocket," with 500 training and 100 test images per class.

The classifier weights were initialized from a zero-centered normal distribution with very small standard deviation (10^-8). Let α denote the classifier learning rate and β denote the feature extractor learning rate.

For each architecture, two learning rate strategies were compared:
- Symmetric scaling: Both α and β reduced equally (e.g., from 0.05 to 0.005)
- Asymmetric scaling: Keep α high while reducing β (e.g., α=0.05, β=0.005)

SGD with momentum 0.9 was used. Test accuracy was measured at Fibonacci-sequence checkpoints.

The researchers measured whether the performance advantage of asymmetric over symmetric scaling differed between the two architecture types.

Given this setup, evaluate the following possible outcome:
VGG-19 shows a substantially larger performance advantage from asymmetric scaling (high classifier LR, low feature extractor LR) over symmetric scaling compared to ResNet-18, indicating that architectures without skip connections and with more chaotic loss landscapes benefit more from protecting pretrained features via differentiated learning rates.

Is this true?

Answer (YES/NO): YES